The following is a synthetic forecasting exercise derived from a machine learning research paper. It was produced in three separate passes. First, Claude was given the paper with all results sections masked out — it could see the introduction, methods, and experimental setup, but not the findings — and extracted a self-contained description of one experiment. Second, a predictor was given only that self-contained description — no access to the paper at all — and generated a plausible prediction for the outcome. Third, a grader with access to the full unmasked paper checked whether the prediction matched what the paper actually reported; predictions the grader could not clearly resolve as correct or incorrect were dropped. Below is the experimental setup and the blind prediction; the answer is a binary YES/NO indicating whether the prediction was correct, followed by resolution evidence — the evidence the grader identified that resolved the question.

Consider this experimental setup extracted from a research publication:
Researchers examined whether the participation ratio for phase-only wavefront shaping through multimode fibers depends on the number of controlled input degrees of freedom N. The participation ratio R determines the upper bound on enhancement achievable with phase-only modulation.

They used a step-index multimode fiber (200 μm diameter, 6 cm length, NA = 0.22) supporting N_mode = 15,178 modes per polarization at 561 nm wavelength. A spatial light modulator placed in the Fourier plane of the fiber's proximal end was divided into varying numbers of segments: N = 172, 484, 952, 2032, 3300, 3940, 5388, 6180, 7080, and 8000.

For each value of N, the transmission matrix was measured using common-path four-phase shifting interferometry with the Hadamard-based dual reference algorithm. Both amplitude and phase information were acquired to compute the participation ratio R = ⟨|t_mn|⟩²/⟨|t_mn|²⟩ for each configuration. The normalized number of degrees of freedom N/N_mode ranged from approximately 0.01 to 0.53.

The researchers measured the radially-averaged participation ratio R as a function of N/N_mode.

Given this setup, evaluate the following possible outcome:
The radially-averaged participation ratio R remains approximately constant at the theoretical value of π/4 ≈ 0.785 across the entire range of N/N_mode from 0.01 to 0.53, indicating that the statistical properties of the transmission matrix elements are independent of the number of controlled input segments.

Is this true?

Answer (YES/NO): YES